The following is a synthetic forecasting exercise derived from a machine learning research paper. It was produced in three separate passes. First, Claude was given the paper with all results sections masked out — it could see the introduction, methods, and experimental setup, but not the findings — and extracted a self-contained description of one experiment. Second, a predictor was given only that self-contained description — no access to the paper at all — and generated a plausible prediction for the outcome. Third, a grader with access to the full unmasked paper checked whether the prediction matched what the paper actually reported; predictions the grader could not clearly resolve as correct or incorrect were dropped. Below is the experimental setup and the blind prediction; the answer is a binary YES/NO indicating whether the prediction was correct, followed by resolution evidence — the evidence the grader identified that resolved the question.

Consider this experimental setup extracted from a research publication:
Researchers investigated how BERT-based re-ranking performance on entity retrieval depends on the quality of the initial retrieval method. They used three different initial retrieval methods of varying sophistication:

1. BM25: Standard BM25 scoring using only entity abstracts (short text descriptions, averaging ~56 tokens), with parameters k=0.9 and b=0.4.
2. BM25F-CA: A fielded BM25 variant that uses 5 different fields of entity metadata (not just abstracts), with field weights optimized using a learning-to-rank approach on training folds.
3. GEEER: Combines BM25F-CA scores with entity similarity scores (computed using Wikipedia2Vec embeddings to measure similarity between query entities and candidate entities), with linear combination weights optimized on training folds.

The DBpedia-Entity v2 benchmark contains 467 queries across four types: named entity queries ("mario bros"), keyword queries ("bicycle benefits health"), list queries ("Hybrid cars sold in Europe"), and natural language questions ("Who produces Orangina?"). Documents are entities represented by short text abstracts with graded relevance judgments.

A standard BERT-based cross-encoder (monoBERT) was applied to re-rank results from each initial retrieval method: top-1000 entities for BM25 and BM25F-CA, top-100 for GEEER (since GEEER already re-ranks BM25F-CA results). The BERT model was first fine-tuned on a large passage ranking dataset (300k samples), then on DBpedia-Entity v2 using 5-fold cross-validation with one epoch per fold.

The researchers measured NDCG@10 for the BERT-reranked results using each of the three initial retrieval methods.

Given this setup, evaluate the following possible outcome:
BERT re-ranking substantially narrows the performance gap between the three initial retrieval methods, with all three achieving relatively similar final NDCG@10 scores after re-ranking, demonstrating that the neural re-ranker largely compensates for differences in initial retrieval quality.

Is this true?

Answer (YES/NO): NO